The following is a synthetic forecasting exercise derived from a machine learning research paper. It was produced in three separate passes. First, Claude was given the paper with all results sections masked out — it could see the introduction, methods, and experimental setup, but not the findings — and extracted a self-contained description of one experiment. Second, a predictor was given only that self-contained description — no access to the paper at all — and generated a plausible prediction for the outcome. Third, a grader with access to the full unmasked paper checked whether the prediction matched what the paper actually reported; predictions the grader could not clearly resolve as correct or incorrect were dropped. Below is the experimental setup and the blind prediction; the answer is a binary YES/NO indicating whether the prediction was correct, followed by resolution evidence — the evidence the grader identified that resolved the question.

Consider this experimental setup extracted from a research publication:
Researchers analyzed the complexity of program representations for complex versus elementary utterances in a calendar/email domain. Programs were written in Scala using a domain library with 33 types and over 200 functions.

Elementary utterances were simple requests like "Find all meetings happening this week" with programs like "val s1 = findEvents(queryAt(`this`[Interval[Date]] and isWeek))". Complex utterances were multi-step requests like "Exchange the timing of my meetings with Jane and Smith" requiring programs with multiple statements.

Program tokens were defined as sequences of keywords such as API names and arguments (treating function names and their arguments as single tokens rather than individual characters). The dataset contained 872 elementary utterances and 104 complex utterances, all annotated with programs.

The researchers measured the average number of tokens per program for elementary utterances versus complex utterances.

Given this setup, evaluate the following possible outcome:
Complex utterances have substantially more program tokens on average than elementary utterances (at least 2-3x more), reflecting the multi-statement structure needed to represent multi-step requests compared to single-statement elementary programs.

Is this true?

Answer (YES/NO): YES